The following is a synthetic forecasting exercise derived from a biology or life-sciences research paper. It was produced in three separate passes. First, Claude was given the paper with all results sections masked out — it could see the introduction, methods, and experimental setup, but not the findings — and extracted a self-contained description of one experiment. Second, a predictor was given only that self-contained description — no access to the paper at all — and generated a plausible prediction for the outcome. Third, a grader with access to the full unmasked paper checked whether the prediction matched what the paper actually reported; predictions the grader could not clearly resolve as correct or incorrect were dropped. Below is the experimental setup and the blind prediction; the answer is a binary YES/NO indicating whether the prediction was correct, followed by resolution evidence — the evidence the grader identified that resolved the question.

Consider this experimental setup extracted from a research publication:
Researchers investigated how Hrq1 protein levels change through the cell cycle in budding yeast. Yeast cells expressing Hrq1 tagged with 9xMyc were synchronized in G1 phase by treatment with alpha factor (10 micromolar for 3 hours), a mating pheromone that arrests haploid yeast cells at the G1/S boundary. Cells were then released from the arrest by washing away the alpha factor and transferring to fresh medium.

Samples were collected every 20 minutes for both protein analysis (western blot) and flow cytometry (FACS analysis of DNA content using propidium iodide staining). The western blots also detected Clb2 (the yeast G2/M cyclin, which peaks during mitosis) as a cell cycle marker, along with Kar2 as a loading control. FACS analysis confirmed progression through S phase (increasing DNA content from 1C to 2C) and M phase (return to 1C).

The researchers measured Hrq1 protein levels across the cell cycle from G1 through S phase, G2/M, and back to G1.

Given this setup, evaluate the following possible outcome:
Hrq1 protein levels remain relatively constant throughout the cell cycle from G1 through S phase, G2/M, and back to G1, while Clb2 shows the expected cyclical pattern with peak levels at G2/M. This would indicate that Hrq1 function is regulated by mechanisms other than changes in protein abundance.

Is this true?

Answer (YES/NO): NO